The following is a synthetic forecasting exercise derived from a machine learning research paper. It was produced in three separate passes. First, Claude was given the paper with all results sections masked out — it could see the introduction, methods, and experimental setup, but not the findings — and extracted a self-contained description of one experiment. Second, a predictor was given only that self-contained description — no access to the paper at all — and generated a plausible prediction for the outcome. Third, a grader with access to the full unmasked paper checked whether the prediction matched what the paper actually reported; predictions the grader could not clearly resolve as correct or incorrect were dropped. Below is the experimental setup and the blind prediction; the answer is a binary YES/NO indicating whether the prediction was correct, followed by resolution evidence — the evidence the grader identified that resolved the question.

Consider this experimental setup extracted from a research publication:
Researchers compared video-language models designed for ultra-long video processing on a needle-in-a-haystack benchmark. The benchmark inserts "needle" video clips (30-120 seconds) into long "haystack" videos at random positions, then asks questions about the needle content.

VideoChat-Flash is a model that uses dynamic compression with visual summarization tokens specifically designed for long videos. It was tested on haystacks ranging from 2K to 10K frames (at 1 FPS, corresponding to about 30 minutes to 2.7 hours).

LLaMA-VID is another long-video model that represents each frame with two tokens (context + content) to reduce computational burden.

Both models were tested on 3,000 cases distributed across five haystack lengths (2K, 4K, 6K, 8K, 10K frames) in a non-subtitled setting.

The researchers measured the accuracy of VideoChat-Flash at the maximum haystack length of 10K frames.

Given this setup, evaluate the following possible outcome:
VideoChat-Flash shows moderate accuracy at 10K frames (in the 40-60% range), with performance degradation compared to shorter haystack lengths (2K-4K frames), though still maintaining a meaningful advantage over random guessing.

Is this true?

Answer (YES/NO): YES